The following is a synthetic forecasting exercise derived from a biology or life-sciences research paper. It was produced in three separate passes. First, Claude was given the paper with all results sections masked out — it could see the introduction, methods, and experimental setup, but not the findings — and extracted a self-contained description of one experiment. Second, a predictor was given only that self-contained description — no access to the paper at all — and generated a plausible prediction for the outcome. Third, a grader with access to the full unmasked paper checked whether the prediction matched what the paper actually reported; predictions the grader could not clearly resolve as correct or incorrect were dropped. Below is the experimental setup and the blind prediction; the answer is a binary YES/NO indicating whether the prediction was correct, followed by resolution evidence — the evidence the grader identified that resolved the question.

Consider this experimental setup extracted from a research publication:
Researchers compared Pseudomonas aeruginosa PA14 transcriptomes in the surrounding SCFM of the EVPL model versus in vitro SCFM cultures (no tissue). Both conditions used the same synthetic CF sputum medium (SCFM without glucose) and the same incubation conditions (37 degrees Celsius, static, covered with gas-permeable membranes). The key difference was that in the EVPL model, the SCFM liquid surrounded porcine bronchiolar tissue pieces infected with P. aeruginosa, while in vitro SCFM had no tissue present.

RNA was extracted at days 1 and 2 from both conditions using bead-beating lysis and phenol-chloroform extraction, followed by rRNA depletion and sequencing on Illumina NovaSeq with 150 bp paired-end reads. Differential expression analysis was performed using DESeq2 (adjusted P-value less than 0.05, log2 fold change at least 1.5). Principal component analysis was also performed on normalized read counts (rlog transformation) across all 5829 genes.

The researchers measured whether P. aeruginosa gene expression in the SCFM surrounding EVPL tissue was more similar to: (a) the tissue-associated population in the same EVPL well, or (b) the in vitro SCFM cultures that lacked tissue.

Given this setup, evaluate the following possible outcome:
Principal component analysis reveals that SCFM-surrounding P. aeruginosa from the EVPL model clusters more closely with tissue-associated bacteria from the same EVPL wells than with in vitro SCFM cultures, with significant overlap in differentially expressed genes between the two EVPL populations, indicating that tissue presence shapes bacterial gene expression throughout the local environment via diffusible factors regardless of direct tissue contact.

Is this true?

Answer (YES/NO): NO